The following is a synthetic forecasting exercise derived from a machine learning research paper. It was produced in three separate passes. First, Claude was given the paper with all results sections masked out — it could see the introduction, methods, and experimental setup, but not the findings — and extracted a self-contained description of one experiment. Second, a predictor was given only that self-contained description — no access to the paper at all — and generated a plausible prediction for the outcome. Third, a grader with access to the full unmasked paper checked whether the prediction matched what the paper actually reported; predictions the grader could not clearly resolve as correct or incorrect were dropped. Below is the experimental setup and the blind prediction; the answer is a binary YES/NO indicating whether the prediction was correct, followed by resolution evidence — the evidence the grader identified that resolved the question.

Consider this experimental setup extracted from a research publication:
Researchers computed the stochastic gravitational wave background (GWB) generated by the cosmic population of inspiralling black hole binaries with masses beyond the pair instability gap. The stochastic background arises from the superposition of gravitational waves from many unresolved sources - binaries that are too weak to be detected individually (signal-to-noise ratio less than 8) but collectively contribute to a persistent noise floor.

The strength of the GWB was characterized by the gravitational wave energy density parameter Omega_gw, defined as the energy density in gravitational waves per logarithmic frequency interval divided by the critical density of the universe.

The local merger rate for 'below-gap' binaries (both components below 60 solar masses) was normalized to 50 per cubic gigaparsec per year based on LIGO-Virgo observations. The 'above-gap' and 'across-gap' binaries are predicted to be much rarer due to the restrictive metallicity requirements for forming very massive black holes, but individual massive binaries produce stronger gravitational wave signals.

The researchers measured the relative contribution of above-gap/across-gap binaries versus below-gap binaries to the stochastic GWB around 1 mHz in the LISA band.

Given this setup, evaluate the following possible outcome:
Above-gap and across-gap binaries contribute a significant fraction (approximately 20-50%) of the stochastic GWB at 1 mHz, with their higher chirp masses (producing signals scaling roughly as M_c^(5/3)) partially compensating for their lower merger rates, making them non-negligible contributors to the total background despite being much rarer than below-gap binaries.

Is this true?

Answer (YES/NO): YES